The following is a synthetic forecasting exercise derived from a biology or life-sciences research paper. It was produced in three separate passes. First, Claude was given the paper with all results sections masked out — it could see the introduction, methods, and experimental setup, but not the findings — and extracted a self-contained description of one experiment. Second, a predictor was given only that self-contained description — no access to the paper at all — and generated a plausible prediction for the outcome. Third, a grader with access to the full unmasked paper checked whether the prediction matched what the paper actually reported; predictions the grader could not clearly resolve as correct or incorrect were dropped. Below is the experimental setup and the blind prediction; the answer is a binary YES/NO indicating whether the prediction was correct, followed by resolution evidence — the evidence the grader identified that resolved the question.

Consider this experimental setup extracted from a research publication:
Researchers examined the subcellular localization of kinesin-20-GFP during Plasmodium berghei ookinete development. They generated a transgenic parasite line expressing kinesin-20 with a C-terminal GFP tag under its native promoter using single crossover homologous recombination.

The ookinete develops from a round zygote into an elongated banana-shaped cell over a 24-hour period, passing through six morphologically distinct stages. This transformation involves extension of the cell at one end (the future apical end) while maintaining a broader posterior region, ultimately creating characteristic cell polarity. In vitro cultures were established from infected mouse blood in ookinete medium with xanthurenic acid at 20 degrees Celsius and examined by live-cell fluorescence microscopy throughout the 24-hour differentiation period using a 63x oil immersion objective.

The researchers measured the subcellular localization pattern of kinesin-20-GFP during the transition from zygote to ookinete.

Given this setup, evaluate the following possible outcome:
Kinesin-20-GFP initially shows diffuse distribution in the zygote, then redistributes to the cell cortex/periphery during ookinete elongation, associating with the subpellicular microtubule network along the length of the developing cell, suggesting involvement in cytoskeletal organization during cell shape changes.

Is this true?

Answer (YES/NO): NO